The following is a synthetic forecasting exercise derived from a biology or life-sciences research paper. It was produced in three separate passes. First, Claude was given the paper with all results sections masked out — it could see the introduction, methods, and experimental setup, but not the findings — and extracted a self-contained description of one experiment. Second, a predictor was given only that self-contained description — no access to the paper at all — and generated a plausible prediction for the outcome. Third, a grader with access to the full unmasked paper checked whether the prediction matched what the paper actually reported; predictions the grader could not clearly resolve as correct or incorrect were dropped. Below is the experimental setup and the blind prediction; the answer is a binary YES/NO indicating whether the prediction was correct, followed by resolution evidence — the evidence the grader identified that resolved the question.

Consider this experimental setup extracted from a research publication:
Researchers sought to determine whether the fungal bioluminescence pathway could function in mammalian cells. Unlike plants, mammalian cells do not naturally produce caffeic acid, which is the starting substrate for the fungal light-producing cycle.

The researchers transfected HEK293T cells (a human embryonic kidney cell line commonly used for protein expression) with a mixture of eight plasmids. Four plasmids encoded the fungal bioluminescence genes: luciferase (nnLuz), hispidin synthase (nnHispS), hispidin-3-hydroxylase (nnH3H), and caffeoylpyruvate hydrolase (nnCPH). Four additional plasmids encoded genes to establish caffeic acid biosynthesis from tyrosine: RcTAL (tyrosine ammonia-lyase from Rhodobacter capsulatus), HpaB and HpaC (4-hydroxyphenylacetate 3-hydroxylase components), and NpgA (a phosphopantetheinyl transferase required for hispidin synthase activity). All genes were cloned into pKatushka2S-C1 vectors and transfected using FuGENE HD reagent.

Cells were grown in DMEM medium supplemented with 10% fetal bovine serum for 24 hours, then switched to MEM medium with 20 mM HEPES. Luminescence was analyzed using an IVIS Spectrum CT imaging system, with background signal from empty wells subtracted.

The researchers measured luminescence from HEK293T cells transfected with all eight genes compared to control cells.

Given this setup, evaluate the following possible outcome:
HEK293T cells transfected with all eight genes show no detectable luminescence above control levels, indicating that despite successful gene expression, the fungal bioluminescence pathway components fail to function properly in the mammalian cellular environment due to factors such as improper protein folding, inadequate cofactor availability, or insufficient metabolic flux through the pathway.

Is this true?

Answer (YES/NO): NO